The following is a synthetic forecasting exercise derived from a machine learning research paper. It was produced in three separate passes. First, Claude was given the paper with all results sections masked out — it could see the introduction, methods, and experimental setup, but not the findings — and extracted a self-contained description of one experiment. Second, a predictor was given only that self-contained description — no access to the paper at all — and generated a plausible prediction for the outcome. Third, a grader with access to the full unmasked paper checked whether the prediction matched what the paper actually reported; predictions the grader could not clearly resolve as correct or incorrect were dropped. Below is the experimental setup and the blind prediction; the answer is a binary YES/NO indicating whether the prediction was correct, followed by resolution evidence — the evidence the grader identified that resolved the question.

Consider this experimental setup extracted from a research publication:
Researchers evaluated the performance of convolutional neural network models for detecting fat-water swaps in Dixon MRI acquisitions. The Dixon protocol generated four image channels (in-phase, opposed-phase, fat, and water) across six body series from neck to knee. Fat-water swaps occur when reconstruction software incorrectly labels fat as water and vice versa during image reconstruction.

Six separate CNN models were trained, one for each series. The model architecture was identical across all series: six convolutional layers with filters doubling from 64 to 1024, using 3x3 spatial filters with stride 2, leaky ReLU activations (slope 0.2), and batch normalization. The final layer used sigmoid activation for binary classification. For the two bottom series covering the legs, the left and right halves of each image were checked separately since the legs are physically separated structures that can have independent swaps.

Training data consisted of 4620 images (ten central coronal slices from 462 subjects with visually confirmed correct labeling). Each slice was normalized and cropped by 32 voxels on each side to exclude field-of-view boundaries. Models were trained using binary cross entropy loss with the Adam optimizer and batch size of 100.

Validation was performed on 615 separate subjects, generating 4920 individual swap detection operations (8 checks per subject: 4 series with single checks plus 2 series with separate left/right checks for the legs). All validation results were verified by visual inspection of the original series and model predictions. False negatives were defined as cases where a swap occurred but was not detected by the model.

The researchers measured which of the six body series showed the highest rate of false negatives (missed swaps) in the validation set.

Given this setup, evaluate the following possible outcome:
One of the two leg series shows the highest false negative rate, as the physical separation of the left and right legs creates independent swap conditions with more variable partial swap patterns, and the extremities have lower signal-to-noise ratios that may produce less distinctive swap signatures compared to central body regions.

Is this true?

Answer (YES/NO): NO